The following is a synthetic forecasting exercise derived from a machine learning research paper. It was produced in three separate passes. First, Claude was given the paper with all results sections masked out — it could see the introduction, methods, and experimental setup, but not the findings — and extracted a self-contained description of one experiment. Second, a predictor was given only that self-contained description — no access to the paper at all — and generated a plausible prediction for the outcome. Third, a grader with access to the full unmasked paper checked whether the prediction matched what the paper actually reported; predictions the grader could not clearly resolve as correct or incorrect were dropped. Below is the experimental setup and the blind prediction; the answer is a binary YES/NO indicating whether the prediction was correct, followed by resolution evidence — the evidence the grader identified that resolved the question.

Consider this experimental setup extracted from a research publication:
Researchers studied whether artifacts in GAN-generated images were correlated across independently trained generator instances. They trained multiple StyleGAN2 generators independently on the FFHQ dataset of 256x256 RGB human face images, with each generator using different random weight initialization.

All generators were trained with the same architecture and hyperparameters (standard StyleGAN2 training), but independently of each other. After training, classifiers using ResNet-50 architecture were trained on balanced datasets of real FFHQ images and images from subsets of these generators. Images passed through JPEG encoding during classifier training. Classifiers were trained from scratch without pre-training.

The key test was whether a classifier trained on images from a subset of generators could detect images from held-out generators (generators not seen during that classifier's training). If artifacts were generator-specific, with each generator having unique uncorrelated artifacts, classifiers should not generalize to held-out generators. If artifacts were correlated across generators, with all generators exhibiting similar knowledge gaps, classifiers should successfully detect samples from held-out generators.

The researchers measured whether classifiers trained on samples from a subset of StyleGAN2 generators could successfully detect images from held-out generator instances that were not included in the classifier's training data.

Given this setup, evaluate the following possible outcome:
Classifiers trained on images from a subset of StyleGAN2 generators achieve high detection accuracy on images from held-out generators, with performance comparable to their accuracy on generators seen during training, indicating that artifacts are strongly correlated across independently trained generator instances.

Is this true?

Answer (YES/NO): YES